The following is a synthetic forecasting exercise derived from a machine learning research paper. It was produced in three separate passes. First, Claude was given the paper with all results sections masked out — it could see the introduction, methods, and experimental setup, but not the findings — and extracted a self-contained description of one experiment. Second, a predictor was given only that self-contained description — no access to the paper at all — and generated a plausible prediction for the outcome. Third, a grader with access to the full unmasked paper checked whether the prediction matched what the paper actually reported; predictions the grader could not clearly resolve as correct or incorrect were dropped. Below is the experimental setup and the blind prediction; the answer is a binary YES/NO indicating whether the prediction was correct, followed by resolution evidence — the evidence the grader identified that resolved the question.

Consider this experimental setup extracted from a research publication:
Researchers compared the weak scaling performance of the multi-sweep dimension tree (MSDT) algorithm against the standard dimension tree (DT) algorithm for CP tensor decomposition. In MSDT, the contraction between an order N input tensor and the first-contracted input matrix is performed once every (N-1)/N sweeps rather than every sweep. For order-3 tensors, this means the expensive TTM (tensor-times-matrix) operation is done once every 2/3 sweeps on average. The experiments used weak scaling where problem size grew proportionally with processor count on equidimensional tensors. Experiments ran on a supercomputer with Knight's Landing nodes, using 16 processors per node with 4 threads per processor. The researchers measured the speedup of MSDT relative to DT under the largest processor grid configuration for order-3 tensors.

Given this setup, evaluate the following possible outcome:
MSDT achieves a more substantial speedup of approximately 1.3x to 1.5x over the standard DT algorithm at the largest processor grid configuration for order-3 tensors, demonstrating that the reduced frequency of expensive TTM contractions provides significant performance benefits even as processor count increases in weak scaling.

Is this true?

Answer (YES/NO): NO